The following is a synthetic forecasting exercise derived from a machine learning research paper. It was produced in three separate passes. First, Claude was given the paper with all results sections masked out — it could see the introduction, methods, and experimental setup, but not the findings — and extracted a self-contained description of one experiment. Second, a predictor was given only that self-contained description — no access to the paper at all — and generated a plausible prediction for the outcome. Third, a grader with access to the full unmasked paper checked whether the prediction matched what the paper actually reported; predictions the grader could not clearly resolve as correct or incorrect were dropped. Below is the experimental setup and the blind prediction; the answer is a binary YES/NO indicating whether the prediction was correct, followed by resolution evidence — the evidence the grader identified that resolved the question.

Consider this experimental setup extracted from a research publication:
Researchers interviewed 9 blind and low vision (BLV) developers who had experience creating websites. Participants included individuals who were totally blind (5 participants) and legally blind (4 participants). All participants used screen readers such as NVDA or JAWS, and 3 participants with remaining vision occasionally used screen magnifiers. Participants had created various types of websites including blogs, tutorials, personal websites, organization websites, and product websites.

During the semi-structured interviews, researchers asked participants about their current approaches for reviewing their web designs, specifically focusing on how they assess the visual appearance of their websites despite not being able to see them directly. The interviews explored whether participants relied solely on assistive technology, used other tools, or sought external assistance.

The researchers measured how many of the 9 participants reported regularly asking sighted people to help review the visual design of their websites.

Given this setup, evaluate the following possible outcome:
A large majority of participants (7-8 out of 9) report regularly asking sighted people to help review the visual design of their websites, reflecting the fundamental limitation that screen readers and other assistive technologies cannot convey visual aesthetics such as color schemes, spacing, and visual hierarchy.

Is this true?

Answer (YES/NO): YES